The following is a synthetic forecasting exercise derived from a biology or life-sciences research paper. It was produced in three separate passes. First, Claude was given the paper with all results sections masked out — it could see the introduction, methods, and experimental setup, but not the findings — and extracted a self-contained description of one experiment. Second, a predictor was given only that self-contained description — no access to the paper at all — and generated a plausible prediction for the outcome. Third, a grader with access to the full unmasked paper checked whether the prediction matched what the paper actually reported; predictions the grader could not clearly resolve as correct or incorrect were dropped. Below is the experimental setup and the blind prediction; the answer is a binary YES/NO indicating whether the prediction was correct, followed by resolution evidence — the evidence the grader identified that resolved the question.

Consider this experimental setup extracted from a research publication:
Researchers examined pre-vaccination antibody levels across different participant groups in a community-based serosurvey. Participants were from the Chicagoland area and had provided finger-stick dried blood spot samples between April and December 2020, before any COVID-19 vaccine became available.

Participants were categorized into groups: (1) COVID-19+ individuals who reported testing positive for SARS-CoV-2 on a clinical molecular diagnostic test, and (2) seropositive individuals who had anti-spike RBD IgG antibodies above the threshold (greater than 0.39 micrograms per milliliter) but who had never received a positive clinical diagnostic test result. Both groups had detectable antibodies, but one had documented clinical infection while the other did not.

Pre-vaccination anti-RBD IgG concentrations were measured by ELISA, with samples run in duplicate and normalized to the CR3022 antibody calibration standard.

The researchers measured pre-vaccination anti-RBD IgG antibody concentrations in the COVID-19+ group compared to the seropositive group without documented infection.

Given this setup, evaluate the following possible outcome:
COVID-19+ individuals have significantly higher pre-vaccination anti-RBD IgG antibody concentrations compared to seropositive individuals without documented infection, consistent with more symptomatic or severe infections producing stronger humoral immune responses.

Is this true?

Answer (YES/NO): YES